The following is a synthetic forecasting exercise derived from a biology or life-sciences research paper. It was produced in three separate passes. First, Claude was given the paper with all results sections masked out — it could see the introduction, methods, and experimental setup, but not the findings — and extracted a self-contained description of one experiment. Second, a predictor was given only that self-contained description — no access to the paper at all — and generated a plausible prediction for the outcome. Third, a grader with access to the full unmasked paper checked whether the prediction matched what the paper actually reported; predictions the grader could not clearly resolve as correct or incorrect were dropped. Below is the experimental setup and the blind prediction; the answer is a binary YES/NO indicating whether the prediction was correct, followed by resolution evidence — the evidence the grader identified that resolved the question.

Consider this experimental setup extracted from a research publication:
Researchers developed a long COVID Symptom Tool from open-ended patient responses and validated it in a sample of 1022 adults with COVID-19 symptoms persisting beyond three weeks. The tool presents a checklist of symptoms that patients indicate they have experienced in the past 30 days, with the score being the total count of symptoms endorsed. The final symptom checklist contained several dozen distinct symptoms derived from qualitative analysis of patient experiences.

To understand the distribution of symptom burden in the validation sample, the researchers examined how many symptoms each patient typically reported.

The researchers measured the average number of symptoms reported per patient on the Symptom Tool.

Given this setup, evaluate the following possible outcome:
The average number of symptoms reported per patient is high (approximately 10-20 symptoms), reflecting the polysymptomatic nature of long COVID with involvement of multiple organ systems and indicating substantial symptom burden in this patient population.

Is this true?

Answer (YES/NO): YES